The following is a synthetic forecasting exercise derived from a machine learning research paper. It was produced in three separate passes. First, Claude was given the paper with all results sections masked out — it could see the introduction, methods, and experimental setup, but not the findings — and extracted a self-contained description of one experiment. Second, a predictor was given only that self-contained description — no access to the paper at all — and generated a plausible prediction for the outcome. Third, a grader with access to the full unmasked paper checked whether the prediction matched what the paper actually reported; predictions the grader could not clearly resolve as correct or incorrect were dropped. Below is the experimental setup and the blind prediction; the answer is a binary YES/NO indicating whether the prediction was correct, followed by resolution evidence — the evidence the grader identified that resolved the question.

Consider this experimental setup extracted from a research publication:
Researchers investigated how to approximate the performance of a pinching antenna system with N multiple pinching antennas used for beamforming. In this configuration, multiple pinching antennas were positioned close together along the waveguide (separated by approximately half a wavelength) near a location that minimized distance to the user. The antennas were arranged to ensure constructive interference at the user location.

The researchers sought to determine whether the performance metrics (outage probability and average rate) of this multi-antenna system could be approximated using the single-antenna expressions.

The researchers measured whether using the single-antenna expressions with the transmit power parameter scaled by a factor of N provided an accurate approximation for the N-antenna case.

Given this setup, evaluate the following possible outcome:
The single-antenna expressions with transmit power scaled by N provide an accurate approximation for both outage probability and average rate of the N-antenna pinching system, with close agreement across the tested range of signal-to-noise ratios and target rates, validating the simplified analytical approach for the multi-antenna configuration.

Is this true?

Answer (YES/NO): YES